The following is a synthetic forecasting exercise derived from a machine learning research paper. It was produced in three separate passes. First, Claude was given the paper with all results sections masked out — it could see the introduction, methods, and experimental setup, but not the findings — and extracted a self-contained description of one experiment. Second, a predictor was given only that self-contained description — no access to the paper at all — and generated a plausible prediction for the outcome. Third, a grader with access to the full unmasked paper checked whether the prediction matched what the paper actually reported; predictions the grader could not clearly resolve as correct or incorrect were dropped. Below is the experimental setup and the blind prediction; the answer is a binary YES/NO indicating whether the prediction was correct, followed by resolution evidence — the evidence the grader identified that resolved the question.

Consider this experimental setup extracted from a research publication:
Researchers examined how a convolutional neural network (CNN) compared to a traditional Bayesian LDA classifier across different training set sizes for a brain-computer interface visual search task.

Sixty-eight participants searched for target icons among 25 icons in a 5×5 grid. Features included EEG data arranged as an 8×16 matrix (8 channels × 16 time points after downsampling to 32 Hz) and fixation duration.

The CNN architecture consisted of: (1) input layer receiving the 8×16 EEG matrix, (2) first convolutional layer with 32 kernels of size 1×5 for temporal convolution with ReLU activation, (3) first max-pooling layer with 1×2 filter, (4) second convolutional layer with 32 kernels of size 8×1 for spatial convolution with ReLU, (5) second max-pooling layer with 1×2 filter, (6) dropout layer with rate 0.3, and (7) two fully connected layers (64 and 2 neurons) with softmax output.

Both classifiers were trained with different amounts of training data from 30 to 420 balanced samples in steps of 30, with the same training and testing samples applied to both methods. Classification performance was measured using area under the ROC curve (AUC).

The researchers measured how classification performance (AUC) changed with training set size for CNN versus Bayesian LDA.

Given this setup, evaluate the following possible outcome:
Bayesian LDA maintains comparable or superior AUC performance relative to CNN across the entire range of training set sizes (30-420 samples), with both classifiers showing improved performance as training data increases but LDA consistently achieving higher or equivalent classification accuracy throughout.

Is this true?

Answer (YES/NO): NO